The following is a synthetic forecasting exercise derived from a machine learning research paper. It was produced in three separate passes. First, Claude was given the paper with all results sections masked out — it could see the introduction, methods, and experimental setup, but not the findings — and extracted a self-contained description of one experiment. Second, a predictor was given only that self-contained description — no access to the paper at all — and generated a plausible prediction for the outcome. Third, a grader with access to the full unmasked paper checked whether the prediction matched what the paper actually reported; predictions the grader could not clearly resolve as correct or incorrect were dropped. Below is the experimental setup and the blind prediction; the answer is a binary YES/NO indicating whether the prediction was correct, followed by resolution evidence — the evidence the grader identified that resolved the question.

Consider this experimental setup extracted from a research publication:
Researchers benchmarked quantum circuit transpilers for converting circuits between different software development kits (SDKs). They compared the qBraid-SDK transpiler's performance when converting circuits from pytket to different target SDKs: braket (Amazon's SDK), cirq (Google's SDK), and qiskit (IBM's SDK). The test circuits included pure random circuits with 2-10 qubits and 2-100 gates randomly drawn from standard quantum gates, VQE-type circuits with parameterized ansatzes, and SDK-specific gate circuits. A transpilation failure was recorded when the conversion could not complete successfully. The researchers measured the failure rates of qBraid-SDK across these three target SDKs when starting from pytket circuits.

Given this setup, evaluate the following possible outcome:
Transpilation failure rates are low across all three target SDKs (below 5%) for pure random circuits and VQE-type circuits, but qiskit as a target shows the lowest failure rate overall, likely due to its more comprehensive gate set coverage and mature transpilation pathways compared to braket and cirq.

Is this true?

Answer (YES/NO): NO